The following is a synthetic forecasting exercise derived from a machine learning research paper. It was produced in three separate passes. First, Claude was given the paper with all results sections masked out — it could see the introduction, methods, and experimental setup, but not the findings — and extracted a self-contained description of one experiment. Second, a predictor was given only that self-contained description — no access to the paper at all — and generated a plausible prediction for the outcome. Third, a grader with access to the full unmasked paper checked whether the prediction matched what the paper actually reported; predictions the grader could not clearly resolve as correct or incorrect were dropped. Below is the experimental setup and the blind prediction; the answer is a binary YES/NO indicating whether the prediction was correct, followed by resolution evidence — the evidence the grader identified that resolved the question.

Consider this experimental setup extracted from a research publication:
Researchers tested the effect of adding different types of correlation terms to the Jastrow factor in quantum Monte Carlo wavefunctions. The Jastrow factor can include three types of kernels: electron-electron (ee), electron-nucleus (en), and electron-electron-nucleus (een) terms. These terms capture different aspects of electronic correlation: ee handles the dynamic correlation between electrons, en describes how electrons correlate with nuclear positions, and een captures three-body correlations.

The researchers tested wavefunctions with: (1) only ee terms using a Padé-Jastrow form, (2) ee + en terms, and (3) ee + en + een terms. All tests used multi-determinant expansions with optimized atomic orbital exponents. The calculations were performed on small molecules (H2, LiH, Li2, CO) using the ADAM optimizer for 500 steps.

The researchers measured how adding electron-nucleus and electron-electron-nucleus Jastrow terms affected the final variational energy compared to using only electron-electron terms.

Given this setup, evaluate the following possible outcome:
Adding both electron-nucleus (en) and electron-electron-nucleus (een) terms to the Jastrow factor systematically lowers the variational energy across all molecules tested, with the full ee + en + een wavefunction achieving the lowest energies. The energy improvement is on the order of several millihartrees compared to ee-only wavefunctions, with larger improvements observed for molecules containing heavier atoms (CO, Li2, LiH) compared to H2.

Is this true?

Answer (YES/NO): NO